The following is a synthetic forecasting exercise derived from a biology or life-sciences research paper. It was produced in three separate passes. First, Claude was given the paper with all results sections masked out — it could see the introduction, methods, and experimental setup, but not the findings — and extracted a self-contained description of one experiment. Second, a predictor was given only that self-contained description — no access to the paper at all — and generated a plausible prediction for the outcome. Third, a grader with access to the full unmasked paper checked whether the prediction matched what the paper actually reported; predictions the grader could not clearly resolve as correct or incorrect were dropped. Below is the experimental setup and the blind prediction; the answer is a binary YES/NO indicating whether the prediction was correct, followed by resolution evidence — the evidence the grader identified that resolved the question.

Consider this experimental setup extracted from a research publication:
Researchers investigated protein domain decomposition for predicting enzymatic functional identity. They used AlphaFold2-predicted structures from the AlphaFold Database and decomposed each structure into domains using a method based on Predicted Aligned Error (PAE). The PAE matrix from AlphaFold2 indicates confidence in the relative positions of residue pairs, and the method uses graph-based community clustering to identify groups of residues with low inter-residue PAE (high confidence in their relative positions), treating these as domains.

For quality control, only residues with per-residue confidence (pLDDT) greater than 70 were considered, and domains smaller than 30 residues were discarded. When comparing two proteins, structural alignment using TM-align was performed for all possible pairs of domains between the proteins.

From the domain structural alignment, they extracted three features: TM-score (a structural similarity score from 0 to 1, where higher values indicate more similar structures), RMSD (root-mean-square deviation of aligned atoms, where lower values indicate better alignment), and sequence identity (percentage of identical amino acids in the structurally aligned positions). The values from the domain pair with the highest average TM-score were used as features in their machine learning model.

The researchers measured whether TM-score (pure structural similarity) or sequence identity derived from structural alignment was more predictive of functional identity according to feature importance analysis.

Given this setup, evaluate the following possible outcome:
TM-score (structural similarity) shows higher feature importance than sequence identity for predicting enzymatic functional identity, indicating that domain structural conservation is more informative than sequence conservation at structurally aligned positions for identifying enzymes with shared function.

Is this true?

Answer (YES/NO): NO